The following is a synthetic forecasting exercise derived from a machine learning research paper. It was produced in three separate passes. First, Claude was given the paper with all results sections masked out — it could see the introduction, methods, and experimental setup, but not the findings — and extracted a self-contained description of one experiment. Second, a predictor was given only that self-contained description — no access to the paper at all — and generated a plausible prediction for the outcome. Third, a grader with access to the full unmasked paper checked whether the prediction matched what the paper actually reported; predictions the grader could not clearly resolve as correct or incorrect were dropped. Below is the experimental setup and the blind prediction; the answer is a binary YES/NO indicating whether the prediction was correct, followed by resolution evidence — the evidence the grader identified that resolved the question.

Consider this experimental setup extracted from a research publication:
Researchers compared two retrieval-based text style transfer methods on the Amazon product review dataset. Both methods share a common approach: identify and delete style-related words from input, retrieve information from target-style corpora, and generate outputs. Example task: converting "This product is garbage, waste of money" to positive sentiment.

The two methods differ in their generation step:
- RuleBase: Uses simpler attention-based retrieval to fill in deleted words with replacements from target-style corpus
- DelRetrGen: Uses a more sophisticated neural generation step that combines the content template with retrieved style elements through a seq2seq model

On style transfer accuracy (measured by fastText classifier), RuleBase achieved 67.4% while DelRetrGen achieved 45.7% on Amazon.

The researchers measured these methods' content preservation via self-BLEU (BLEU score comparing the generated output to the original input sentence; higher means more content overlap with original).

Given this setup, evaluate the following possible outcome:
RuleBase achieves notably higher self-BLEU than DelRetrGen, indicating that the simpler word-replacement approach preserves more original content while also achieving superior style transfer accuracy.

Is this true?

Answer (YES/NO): YES